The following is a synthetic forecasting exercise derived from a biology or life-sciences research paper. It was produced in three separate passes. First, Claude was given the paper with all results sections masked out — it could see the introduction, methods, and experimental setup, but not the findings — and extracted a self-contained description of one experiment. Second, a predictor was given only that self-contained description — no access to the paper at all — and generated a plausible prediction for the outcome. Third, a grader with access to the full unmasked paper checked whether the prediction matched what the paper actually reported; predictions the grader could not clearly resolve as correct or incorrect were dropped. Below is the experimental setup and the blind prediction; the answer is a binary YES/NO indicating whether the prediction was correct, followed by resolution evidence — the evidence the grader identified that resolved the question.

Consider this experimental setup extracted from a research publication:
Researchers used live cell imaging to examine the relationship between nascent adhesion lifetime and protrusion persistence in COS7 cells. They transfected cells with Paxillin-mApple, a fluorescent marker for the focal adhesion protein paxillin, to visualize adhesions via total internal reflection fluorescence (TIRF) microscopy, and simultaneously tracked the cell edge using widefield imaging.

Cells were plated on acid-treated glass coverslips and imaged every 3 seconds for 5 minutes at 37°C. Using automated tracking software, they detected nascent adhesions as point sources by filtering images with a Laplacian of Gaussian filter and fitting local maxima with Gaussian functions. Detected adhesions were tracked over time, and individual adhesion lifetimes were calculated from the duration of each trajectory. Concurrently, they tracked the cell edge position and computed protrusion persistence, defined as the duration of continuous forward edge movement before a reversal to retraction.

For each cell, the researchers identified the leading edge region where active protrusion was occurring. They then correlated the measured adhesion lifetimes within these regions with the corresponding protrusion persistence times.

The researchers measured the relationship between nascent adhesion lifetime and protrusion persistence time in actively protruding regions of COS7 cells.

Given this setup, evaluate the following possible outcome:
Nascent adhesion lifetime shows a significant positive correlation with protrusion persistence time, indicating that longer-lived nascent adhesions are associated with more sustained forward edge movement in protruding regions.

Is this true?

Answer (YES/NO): NO